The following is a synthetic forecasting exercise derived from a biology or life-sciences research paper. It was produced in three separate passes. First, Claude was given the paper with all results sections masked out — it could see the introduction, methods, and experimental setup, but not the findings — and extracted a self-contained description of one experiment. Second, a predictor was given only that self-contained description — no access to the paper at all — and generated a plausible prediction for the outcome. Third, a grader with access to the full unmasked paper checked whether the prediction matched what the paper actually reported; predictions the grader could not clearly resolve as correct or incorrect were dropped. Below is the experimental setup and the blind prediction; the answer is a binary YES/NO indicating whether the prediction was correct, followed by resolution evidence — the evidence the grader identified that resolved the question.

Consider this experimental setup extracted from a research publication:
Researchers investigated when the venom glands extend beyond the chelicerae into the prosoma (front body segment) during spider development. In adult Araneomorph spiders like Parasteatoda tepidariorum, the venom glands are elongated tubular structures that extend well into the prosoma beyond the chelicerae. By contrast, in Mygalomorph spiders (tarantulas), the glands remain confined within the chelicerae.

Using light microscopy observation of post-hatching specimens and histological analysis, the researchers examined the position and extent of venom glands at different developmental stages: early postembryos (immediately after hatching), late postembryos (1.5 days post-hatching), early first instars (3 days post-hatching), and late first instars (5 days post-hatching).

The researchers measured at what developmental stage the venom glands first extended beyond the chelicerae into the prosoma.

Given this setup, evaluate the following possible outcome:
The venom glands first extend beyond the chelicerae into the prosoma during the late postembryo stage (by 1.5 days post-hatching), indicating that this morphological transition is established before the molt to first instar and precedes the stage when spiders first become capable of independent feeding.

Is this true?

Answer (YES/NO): NO